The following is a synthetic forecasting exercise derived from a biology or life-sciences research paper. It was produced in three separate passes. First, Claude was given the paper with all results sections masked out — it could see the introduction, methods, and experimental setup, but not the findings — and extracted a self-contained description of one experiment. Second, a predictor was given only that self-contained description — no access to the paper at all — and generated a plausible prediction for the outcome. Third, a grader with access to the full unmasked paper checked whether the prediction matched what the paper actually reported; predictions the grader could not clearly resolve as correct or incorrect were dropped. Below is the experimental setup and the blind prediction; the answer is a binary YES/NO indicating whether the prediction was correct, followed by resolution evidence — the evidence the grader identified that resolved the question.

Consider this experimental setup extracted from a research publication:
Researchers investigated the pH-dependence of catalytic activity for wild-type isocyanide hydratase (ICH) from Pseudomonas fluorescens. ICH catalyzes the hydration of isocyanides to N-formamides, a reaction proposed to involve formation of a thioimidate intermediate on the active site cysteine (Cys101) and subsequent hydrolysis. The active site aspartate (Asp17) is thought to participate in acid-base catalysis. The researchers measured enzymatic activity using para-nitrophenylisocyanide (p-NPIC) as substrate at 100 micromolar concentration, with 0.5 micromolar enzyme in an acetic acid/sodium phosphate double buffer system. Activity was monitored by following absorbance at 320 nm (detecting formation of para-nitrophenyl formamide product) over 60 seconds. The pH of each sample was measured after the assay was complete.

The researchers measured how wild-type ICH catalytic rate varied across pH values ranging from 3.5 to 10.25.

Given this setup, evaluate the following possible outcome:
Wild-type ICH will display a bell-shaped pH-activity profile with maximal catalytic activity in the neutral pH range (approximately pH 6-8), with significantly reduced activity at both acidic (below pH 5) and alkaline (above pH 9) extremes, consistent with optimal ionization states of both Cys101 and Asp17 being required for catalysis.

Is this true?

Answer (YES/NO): NO